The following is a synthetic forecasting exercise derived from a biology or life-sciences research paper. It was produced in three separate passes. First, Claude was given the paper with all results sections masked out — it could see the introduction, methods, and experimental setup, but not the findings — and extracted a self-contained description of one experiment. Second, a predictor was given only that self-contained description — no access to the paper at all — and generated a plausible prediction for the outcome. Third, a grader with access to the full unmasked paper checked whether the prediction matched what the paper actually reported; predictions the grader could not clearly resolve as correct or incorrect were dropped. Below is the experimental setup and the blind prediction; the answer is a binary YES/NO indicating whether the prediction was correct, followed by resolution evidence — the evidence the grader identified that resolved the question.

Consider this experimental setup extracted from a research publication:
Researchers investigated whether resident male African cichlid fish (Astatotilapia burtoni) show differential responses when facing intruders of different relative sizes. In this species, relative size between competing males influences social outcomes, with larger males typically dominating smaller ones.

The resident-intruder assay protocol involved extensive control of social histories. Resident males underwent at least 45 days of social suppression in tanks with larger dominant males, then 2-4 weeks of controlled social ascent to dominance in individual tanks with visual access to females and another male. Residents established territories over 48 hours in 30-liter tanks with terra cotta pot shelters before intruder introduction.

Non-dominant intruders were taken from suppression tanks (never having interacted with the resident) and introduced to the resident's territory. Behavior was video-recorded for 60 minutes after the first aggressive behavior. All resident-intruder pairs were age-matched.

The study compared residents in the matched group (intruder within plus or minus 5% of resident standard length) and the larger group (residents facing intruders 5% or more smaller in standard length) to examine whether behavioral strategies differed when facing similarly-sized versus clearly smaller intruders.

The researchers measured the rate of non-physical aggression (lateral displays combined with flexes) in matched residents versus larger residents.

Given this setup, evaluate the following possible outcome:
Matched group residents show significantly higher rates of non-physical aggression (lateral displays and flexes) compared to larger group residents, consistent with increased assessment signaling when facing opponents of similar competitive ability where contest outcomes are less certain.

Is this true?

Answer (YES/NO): NO